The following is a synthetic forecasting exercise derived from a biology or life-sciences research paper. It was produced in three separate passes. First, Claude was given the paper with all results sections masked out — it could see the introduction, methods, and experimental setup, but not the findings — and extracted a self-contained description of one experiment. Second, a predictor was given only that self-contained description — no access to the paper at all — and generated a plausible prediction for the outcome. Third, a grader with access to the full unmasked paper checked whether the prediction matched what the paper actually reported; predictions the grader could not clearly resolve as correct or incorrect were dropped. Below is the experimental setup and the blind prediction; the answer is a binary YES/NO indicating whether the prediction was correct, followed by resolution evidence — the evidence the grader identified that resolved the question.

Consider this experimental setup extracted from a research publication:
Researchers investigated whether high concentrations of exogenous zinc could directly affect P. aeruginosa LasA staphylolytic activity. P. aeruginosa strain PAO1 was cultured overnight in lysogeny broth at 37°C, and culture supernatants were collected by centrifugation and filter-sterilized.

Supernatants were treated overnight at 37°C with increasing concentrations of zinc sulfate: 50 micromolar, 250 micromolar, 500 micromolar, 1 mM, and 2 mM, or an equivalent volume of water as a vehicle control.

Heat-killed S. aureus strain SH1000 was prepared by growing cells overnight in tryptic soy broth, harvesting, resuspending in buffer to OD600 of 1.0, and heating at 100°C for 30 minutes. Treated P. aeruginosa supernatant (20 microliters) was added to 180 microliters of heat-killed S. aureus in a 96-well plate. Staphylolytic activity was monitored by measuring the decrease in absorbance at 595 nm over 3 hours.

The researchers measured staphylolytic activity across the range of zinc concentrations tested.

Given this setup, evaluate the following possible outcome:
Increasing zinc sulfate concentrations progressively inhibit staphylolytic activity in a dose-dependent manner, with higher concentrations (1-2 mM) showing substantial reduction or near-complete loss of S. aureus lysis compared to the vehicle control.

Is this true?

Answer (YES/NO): NO